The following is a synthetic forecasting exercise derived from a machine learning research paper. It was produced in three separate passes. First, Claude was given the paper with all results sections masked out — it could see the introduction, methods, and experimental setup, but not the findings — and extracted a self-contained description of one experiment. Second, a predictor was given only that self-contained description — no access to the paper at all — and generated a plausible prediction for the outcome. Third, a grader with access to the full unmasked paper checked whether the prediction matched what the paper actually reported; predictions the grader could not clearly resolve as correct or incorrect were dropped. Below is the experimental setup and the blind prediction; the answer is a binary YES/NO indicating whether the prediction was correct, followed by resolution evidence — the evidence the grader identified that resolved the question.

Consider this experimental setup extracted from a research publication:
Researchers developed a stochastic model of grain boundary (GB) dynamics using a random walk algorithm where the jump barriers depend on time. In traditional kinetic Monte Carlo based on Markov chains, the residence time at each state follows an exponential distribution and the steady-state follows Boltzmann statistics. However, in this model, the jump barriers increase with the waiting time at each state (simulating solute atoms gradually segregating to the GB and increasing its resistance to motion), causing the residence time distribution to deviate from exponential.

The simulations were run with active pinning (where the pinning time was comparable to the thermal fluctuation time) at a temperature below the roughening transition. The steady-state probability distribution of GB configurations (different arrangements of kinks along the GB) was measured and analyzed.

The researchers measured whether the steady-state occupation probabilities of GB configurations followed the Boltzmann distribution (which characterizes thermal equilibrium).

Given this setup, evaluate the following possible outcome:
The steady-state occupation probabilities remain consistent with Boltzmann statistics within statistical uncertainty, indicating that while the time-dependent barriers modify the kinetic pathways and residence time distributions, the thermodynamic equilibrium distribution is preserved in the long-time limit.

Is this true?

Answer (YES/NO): NO